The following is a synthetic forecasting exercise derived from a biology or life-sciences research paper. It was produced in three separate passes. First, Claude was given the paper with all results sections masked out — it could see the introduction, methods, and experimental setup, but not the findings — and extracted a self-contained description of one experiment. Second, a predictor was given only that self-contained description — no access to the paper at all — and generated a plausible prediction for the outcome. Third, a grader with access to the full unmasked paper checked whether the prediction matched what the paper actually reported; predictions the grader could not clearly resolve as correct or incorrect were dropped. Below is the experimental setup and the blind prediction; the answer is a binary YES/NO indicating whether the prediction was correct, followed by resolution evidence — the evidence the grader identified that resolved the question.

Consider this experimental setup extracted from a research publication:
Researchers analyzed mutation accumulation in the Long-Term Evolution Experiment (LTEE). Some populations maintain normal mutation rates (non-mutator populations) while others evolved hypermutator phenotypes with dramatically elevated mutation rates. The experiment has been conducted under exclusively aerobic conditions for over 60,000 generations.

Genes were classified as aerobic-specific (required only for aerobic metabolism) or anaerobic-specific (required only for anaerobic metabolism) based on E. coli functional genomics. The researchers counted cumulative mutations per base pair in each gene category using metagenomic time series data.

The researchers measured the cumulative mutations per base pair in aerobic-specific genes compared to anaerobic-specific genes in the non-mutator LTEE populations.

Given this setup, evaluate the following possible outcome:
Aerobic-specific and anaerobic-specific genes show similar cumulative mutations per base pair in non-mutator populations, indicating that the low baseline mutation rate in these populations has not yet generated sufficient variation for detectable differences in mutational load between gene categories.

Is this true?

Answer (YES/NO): NO